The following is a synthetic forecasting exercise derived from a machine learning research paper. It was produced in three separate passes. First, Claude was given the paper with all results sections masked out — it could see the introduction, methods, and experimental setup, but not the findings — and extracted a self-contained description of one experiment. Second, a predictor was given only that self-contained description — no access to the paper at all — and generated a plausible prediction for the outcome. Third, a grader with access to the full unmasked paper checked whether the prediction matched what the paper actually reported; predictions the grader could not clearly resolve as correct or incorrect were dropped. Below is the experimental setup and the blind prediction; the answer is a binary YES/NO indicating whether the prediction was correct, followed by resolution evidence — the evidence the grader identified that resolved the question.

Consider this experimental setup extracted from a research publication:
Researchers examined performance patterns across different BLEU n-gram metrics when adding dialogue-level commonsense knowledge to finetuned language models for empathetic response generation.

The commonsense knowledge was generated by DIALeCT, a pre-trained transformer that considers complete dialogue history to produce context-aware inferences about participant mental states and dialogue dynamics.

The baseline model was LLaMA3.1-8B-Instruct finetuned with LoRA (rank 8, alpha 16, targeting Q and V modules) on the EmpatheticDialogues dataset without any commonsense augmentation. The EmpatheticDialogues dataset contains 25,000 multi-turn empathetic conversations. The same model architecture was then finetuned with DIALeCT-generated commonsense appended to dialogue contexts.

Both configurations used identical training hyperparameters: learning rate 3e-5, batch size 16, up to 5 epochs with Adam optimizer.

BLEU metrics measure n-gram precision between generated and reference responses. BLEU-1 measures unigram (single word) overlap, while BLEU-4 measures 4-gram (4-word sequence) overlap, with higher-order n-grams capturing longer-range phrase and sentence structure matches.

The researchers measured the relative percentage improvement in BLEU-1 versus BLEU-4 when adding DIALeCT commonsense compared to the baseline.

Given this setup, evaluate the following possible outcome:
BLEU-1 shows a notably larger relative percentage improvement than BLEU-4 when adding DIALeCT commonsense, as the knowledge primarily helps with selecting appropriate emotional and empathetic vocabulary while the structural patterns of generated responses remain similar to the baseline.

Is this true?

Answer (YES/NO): NO